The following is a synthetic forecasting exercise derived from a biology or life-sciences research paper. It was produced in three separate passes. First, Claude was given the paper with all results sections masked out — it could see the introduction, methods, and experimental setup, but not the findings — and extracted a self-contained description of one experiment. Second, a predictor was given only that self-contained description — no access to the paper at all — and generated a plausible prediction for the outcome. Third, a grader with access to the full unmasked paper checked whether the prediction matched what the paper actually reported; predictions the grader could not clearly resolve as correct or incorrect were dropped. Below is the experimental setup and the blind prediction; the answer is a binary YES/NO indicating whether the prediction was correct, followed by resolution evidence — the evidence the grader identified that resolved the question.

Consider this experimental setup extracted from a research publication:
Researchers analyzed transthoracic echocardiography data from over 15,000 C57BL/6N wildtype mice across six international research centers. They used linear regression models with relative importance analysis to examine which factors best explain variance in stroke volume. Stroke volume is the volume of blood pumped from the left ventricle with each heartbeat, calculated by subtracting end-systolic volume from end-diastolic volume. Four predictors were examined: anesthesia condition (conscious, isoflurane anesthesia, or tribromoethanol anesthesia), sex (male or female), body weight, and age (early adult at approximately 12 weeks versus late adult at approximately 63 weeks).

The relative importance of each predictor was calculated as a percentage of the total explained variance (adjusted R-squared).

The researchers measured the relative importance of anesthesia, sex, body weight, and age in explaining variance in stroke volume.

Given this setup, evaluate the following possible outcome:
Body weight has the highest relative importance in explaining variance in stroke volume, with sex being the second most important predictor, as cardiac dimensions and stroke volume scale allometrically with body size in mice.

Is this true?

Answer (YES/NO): NO